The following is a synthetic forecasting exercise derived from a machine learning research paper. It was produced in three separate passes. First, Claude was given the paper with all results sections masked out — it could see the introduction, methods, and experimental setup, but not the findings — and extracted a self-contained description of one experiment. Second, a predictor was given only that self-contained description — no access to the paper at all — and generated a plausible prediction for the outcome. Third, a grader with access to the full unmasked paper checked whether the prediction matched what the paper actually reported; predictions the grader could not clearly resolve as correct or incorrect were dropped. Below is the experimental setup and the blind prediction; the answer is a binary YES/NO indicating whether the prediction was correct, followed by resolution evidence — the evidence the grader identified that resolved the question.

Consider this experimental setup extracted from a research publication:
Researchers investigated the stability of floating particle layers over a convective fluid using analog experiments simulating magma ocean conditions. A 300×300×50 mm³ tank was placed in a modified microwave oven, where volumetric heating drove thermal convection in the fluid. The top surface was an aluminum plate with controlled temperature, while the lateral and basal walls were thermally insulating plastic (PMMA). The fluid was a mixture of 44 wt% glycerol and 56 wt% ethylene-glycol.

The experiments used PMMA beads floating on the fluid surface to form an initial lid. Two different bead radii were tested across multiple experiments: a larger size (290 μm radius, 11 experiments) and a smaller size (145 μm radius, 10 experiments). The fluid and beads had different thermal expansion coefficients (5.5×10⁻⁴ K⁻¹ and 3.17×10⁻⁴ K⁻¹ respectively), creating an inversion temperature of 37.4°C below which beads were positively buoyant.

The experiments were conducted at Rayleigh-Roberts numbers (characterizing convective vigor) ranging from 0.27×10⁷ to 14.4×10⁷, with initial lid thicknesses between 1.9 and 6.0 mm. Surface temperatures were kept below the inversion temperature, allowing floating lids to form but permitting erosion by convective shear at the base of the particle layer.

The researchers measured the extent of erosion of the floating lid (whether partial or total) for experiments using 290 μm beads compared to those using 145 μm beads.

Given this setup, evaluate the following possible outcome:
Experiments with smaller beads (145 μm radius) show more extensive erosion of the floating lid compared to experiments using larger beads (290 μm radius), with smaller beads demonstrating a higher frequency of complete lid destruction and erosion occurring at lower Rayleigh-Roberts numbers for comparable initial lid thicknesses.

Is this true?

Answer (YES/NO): YES